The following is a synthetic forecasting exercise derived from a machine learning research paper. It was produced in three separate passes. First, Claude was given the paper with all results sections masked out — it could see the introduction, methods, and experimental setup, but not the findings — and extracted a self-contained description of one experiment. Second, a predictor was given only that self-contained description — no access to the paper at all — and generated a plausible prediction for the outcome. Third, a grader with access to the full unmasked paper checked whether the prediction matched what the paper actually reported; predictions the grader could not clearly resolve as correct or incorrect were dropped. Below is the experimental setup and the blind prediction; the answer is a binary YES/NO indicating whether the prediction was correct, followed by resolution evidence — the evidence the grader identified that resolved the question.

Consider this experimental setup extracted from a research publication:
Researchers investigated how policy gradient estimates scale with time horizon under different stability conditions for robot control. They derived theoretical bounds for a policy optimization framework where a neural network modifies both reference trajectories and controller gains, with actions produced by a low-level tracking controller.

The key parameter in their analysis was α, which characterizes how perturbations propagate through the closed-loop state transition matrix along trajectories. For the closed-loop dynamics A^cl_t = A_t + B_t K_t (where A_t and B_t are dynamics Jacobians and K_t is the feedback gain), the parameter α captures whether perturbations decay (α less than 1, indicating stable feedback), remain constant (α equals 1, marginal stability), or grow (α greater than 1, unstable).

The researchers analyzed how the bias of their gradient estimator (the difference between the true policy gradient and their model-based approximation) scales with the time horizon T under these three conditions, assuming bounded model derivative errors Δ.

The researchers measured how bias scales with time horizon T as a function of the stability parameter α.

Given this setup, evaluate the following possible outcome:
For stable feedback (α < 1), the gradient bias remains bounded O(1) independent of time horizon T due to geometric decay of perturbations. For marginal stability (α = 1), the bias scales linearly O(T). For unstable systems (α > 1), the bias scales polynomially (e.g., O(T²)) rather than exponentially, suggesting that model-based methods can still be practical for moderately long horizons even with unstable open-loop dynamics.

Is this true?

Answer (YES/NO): NO